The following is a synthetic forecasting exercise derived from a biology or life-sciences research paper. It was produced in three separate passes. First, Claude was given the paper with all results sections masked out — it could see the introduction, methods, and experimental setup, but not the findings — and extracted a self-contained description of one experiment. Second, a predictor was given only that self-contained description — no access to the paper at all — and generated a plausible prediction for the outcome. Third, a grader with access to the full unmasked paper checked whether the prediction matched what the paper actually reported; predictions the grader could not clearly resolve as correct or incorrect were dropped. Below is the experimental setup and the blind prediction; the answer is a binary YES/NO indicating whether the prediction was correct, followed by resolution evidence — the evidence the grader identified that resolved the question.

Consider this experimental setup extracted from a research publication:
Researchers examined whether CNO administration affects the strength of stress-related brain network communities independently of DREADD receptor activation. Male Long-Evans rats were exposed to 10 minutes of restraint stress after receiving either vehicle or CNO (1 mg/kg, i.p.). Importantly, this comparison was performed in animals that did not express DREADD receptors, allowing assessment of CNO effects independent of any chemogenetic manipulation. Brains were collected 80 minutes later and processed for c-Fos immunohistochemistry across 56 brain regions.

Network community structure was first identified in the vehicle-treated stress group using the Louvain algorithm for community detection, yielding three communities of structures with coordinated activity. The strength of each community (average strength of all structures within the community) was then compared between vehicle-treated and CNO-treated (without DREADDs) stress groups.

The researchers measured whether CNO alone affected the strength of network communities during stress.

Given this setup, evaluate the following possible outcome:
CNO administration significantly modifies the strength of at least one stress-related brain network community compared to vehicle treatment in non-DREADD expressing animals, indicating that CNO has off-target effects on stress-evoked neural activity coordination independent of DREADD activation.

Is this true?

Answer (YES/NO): YES